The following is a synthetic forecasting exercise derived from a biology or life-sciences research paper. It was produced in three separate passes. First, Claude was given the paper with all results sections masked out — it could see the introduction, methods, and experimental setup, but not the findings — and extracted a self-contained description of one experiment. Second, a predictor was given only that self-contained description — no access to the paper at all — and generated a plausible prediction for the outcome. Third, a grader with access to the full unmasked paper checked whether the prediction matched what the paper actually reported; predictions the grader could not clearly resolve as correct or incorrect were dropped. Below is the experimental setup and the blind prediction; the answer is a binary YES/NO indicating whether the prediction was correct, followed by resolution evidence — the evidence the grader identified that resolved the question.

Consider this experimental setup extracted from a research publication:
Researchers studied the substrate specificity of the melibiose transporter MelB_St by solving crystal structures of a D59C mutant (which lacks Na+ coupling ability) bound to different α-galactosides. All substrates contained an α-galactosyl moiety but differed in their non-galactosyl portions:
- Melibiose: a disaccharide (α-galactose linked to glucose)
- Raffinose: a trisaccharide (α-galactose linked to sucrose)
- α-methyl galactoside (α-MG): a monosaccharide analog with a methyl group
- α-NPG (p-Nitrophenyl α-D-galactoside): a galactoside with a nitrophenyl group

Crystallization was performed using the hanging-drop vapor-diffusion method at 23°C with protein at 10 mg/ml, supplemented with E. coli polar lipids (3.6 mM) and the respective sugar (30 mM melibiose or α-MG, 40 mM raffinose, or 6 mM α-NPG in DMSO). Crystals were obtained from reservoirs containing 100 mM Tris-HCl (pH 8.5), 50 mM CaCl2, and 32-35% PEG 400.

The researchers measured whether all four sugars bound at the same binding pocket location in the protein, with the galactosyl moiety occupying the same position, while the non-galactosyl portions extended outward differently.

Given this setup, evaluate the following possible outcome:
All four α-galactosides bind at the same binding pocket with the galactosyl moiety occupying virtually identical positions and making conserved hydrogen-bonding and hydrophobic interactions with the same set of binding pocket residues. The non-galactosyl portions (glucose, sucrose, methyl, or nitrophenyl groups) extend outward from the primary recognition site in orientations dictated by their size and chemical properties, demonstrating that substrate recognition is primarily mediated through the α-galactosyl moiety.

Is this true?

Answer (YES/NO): YES